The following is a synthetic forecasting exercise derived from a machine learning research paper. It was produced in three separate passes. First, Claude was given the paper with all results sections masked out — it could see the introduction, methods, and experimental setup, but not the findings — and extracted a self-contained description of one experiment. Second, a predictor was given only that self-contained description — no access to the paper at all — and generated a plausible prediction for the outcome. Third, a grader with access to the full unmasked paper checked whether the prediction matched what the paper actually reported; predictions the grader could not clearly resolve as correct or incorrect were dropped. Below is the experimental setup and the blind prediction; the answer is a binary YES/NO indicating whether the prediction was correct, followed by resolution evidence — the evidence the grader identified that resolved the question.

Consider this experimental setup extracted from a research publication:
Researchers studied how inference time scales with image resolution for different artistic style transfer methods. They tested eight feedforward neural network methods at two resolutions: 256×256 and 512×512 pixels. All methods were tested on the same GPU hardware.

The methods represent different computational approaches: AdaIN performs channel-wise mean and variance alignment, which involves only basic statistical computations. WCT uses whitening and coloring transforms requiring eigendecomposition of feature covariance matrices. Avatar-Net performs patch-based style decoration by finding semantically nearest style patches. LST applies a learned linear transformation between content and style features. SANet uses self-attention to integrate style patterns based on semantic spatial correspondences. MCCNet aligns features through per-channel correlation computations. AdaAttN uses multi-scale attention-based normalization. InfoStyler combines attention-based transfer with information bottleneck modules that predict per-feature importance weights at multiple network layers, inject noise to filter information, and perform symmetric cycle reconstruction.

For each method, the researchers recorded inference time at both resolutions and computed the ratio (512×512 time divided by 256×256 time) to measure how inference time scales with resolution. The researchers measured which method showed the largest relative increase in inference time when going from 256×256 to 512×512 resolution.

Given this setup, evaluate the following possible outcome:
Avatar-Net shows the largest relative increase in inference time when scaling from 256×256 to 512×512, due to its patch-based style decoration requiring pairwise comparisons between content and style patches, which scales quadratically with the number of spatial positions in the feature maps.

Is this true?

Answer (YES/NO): NO